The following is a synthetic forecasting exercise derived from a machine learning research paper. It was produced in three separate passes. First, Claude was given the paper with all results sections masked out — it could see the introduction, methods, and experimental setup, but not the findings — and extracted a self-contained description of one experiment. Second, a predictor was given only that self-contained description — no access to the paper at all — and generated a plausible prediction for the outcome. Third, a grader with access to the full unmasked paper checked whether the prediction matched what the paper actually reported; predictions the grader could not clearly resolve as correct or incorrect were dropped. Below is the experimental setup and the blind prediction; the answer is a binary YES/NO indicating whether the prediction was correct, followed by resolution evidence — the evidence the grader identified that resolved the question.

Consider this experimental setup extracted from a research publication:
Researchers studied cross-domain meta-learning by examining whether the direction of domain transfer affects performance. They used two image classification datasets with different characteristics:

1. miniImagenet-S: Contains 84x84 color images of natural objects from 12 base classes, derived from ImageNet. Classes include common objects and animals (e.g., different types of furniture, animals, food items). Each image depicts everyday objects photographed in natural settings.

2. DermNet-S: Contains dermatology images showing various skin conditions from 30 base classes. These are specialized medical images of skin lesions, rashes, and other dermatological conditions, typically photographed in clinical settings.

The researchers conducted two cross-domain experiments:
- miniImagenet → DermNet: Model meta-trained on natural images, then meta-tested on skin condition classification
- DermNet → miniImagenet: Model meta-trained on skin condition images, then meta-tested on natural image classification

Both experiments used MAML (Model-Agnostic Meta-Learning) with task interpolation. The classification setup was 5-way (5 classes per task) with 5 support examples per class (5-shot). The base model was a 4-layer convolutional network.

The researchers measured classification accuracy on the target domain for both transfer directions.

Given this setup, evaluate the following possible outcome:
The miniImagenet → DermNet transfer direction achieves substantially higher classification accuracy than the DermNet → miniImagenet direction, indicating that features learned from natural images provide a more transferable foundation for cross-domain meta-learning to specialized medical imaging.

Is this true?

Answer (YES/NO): YES